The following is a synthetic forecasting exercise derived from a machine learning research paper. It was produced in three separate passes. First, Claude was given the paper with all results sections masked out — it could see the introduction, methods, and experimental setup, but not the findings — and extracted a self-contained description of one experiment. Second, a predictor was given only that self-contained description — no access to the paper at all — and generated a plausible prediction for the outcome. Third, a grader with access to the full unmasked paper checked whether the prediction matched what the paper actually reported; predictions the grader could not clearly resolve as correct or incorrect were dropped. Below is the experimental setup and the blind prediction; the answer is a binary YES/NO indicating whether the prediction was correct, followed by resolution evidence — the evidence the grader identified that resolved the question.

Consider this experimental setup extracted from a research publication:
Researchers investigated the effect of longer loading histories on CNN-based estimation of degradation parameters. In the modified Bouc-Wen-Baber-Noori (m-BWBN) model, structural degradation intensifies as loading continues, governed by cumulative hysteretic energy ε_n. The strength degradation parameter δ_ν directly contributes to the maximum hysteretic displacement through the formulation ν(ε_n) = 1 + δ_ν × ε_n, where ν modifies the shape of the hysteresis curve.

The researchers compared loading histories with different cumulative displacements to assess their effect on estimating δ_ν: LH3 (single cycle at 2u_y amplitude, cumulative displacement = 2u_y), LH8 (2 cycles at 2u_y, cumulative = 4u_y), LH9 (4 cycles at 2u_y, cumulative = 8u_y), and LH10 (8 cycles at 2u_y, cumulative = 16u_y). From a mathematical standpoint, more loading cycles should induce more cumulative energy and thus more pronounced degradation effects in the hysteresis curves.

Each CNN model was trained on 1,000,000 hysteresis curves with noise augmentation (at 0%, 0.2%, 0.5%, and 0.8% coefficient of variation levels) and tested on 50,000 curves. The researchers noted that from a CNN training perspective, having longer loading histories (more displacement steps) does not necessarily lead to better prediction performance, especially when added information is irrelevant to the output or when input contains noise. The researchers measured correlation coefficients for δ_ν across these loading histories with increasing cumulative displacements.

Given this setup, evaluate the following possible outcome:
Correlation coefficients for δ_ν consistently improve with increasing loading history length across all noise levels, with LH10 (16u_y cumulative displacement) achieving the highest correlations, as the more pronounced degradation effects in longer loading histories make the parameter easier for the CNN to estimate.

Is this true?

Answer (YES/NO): NO